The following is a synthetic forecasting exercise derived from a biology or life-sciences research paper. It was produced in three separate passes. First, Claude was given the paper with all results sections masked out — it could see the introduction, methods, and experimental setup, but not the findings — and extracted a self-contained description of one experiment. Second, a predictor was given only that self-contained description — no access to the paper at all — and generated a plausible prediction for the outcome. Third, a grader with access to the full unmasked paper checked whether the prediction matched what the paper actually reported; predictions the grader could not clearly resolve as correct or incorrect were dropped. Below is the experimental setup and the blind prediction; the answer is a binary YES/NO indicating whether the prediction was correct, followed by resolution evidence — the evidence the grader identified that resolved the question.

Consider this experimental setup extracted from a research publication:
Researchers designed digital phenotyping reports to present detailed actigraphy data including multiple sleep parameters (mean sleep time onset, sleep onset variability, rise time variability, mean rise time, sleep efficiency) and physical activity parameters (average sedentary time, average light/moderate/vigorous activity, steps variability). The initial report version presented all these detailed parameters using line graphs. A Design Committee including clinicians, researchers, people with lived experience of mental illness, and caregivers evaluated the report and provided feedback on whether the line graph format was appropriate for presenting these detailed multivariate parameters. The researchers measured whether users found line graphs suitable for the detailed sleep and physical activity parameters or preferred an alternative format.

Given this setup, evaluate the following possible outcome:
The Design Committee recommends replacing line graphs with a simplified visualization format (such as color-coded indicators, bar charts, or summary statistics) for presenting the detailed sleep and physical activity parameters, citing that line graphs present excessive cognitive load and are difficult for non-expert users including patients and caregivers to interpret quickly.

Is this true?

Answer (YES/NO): NO